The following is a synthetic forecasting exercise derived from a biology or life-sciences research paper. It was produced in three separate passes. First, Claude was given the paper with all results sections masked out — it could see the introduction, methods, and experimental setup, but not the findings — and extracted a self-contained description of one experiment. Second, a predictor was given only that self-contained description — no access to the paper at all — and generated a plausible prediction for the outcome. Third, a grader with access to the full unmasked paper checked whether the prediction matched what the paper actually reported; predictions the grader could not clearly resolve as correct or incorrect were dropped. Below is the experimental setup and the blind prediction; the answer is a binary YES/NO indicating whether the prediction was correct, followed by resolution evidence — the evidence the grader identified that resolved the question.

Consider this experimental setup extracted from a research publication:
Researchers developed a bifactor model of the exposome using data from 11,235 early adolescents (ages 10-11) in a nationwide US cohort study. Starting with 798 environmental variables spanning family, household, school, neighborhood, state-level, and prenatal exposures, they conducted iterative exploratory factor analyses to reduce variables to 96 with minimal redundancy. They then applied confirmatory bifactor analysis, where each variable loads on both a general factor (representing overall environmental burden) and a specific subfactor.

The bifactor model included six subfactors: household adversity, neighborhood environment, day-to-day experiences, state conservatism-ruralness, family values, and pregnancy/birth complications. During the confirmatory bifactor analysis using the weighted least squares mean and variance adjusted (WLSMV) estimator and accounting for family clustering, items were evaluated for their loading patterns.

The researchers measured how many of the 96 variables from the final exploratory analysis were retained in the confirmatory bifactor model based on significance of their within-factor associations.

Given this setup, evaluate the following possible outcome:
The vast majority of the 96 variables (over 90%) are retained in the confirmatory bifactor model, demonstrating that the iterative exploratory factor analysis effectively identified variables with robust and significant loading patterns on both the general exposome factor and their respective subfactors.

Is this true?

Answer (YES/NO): NO